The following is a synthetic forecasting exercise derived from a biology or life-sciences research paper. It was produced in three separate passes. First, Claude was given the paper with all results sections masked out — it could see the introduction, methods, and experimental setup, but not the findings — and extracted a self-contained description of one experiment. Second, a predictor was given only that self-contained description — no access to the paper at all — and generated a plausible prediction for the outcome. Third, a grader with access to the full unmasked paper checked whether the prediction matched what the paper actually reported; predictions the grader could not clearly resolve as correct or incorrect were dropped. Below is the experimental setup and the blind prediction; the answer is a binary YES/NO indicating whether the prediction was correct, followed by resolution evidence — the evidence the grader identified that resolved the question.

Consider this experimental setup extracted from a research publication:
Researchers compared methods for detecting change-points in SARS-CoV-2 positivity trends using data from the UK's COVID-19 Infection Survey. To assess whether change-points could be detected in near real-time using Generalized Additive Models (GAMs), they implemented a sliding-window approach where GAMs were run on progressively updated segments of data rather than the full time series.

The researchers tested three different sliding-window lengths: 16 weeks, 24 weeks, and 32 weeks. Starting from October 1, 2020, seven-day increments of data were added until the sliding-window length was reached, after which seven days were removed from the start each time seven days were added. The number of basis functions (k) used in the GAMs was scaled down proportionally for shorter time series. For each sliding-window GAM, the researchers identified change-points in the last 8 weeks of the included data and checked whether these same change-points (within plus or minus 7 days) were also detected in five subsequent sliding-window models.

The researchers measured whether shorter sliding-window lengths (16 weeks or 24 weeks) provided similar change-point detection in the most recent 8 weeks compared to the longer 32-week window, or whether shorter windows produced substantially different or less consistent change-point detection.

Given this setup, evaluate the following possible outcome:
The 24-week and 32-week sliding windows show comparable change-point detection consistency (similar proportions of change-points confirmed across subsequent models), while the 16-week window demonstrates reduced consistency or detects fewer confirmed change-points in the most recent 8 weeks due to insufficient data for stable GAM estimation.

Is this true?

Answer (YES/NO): NO